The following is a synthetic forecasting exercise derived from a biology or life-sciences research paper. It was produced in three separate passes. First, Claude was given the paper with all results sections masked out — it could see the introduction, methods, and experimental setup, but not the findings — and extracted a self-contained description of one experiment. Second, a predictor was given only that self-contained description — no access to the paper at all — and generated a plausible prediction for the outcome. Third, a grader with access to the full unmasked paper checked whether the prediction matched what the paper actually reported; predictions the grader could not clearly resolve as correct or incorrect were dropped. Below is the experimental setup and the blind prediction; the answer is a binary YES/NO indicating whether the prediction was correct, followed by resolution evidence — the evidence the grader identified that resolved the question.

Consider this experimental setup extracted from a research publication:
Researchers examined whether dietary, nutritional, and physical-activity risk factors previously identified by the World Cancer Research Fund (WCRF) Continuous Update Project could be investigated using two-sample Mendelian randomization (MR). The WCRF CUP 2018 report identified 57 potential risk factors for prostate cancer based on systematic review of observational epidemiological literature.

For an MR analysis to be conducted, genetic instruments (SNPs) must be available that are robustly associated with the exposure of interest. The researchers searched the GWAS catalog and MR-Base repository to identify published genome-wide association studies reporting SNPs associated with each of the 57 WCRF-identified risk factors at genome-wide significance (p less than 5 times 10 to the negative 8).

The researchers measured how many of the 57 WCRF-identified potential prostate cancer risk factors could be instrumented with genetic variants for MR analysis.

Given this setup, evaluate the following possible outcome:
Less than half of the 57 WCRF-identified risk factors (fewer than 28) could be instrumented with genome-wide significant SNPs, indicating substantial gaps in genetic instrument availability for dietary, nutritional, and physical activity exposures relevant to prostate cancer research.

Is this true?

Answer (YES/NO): YES